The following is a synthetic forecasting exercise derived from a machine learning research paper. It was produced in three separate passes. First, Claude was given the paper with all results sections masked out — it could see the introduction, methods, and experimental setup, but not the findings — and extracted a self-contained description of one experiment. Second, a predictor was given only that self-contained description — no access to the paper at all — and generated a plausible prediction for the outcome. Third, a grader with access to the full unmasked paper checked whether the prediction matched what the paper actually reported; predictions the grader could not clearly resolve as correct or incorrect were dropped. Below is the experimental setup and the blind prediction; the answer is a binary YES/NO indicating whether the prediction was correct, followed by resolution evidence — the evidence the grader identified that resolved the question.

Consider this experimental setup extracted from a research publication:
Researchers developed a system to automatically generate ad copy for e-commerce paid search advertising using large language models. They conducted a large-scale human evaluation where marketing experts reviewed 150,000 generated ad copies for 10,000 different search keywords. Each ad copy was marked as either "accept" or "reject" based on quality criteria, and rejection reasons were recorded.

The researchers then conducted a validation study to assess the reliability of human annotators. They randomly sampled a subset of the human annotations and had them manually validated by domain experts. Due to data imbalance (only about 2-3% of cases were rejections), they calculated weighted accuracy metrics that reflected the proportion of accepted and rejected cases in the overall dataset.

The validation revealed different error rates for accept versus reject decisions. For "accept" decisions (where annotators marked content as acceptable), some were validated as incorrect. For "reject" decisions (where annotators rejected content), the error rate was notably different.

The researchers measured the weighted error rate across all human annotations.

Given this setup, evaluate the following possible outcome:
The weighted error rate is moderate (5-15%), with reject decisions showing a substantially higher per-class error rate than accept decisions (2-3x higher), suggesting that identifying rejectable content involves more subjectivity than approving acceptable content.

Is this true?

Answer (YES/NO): NO